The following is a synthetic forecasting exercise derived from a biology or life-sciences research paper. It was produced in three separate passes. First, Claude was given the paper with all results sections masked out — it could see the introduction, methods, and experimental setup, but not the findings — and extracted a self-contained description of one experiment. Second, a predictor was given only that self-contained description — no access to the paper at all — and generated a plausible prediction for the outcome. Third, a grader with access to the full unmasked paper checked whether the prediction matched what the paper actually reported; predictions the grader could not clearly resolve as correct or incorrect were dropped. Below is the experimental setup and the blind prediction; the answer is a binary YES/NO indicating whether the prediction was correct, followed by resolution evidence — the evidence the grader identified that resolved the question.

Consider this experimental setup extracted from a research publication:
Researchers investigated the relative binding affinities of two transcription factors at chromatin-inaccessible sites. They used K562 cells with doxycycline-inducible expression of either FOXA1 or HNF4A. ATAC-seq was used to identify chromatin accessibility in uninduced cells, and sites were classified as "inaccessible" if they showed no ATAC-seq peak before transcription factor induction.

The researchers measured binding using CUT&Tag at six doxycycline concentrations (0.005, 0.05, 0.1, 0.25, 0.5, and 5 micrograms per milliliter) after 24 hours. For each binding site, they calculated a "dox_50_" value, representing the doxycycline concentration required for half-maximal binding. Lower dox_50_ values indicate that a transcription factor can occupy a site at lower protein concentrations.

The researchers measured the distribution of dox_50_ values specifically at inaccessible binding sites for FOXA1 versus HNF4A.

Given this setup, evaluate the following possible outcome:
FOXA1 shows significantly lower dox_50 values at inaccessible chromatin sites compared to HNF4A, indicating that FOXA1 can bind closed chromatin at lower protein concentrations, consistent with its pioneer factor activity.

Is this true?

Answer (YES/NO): NO